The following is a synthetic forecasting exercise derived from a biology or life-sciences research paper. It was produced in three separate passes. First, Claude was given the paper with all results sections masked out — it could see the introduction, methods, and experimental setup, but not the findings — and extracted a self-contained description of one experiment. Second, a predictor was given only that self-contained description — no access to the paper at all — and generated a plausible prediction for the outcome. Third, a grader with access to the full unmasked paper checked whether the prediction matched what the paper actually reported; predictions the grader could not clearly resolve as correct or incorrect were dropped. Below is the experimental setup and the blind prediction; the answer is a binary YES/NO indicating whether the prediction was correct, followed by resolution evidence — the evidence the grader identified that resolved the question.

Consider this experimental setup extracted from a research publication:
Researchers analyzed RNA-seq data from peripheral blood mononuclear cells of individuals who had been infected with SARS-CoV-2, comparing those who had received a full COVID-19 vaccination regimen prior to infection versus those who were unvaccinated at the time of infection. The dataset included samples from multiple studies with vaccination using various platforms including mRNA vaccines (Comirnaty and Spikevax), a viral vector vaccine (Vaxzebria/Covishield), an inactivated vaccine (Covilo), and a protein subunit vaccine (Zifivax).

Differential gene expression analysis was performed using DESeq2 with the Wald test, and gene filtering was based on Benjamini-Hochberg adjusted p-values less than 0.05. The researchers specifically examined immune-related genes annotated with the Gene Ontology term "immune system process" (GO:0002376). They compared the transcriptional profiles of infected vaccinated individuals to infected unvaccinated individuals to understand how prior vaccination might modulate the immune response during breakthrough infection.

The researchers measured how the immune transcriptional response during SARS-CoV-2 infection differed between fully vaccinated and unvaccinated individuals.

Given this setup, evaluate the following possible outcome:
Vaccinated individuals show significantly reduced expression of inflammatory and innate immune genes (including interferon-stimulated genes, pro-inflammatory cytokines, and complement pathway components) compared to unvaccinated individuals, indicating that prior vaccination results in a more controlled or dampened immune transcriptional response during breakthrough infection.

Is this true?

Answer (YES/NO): YES